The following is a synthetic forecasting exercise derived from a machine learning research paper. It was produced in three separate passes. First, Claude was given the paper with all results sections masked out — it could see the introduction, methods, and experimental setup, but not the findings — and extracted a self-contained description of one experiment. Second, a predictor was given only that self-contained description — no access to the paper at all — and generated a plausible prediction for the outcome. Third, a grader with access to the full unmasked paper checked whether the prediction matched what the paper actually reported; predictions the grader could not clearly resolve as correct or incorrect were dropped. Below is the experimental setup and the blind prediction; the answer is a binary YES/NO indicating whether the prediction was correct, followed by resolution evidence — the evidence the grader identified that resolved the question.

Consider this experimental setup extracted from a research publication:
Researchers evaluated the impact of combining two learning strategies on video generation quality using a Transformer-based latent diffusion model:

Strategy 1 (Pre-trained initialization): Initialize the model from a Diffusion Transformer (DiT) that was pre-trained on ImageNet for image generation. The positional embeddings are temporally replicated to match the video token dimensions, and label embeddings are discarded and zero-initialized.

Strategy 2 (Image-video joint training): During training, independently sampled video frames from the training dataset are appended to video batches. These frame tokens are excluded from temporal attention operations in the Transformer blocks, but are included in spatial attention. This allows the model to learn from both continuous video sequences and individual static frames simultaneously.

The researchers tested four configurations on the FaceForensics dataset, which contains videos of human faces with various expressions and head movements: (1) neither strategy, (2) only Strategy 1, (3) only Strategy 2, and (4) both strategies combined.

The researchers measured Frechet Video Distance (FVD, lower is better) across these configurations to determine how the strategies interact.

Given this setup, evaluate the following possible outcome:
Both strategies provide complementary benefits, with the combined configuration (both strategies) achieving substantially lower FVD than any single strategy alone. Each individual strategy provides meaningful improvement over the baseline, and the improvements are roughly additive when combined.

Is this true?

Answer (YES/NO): NO